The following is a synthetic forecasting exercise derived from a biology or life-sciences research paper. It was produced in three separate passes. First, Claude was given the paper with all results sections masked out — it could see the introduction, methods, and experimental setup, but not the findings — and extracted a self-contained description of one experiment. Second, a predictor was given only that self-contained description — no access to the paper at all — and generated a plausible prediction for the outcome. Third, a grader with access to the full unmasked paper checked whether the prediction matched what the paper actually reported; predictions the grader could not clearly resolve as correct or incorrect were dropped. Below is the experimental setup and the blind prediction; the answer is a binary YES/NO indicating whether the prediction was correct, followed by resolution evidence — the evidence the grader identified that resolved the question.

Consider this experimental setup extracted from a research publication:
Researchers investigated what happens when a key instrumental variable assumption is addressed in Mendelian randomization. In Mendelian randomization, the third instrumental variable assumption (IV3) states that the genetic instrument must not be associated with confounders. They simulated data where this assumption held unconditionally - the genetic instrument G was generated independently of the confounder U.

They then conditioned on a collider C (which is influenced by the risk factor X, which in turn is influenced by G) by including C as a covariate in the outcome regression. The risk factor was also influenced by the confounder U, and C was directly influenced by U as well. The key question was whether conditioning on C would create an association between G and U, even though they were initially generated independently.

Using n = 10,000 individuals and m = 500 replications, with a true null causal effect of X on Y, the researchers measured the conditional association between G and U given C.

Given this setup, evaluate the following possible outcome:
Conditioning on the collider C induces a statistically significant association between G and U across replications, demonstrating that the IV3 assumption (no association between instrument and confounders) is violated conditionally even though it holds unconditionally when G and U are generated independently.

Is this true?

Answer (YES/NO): YES